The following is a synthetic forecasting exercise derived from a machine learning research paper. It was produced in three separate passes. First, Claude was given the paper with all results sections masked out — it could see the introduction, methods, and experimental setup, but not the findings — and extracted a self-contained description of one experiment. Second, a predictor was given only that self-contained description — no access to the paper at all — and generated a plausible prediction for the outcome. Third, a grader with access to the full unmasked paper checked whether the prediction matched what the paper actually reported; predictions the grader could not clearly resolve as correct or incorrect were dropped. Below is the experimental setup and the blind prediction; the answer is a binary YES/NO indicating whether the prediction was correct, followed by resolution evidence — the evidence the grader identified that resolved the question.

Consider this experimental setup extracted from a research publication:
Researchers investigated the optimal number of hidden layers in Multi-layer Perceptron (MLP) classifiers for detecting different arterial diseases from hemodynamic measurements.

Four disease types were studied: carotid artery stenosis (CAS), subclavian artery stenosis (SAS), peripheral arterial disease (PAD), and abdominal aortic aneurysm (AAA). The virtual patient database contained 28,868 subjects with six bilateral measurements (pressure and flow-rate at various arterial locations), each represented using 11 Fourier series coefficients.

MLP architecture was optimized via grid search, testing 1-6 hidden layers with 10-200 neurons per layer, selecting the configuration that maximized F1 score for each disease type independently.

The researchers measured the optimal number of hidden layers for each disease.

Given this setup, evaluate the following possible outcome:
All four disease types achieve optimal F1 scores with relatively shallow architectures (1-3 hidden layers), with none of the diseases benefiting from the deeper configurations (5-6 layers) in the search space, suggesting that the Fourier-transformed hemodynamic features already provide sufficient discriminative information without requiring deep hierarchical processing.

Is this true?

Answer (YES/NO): NO